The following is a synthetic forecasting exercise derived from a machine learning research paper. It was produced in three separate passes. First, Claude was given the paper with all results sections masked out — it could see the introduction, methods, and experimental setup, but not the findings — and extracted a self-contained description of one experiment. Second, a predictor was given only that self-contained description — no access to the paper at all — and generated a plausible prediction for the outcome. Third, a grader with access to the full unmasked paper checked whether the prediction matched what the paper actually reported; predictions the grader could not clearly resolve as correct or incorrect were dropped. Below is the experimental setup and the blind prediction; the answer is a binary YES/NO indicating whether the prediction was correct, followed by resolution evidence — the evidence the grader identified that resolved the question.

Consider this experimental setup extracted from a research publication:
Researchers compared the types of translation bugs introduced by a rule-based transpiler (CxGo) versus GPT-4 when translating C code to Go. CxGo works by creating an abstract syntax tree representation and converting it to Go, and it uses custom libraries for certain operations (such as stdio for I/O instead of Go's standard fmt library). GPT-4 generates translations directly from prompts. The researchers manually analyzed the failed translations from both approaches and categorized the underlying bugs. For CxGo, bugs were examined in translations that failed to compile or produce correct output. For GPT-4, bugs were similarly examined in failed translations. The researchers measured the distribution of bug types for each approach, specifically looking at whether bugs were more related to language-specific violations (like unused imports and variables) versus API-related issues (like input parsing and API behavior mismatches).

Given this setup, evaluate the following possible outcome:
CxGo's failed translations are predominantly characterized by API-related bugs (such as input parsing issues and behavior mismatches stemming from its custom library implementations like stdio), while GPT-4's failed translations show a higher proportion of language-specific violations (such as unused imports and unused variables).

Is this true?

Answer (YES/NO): YES